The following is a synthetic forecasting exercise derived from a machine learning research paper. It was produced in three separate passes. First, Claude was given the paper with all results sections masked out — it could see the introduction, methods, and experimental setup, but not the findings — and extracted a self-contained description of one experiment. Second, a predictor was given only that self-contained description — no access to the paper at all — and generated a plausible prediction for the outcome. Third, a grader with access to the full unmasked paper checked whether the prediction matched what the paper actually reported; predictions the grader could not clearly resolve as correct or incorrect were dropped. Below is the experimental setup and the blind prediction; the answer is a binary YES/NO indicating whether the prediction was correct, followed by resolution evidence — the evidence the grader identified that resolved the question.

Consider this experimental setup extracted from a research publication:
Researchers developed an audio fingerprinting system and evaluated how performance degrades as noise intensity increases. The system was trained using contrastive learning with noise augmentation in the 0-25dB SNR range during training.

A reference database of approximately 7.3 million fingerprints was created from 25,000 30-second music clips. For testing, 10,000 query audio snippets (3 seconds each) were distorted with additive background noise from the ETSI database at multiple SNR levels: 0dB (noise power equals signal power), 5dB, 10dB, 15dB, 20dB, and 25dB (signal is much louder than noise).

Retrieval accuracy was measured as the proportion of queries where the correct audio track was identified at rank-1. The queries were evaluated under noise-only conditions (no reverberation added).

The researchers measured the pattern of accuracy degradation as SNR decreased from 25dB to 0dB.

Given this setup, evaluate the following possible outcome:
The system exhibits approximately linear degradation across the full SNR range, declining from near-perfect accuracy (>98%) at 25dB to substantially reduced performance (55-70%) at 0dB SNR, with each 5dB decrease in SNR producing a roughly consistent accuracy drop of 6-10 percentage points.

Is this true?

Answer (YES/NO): NO